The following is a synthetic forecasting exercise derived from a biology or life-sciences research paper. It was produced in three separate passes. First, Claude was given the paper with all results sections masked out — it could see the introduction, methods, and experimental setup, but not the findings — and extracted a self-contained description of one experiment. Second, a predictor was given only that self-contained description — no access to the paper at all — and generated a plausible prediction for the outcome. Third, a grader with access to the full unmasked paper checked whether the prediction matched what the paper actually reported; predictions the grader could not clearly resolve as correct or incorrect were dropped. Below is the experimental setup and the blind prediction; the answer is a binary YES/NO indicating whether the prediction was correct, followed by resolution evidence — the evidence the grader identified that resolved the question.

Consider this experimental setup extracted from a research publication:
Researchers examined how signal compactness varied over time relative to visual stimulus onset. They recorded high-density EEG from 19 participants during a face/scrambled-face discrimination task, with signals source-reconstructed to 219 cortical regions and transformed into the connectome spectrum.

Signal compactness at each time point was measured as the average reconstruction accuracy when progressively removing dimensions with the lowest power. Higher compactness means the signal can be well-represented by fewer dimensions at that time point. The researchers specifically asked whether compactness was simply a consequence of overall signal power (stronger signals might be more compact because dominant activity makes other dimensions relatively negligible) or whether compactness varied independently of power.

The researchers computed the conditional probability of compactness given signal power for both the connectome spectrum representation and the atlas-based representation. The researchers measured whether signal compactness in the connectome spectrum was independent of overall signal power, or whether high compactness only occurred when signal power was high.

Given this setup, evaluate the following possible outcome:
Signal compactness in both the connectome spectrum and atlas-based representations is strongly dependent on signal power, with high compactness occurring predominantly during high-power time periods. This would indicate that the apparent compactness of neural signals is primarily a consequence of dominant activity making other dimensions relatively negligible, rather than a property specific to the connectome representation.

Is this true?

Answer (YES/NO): NO